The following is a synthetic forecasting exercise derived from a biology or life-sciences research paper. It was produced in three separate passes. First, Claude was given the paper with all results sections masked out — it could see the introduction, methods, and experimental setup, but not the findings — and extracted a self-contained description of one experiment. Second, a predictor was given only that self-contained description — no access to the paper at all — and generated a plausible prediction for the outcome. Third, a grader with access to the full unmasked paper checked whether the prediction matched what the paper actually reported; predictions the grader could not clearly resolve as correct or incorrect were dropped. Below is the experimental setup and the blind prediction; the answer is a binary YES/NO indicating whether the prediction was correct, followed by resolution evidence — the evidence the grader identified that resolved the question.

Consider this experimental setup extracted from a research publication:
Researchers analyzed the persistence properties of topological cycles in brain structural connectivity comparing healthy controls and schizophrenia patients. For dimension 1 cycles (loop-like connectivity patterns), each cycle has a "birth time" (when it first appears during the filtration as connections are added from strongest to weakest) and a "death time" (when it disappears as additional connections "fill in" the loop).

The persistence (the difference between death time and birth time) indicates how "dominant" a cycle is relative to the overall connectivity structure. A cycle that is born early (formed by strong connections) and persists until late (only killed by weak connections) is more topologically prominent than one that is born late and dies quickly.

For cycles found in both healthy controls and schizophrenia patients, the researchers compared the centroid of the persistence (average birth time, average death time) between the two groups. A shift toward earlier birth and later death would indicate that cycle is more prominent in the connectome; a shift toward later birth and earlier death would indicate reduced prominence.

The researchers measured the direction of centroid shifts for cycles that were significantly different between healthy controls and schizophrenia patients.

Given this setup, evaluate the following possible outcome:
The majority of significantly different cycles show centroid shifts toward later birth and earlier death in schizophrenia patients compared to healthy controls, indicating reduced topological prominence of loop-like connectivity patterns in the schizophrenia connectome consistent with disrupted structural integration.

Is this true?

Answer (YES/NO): NO